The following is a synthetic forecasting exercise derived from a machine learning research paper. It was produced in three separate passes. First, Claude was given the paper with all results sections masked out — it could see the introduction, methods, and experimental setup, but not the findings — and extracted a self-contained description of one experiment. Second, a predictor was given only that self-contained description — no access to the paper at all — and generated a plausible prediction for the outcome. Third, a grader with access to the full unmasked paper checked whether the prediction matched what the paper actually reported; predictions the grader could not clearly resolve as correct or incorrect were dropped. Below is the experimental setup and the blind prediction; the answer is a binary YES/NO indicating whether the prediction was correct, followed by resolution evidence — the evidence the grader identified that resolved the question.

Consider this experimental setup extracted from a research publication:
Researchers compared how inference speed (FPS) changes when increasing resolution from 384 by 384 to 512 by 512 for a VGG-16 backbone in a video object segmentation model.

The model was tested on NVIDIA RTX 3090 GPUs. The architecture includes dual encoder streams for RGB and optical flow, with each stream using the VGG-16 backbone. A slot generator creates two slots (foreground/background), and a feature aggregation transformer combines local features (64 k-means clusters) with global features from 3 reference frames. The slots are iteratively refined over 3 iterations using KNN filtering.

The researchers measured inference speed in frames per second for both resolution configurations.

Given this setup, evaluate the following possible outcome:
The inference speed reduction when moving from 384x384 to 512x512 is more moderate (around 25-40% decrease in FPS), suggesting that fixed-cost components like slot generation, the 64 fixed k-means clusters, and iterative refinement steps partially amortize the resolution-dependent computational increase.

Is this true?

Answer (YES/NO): NO